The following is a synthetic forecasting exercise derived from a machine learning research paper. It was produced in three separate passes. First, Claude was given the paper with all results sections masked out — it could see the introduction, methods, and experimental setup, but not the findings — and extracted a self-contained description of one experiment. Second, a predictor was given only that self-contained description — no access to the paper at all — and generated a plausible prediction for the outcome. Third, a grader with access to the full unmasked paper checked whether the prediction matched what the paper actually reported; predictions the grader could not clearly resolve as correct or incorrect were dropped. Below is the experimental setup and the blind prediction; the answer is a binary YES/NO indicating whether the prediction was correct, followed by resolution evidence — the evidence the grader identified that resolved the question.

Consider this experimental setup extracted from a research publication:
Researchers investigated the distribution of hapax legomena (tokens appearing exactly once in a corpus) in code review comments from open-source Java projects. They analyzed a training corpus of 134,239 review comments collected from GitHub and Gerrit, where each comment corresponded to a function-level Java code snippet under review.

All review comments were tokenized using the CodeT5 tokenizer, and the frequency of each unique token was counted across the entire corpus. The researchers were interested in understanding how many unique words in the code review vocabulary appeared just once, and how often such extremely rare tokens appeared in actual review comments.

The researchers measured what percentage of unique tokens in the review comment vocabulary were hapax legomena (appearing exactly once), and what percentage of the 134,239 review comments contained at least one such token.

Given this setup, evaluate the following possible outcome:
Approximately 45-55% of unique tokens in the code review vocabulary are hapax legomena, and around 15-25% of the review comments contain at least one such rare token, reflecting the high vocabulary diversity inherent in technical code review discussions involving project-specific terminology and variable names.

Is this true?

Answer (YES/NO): NO